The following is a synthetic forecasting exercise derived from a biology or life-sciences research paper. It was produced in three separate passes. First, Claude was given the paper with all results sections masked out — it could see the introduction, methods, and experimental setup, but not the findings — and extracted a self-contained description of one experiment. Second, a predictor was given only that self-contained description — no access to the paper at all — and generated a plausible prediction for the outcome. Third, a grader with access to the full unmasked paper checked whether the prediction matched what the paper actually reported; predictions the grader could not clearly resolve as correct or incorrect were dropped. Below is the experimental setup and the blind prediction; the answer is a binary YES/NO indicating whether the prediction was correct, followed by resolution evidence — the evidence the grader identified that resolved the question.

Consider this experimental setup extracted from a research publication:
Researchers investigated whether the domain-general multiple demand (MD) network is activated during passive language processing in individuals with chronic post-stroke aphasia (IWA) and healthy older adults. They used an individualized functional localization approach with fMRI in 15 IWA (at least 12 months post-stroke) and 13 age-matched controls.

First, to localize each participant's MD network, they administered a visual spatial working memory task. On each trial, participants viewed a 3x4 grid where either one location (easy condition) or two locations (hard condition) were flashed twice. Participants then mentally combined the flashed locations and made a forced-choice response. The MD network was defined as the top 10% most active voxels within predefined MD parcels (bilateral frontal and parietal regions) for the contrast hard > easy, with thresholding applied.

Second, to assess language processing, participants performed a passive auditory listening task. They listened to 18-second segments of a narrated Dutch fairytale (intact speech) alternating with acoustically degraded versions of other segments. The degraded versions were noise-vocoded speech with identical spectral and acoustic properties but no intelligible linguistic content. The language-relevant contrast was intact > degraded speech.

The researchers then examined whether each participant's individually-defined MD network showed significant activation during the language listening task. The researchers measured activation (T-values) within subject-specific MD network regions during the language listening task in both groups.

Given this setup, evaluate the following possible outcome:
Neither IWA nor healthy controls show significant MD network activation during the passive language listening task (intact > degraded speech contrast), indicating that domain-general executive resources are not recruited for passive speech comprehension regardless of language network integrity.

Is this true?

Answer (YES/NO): YES